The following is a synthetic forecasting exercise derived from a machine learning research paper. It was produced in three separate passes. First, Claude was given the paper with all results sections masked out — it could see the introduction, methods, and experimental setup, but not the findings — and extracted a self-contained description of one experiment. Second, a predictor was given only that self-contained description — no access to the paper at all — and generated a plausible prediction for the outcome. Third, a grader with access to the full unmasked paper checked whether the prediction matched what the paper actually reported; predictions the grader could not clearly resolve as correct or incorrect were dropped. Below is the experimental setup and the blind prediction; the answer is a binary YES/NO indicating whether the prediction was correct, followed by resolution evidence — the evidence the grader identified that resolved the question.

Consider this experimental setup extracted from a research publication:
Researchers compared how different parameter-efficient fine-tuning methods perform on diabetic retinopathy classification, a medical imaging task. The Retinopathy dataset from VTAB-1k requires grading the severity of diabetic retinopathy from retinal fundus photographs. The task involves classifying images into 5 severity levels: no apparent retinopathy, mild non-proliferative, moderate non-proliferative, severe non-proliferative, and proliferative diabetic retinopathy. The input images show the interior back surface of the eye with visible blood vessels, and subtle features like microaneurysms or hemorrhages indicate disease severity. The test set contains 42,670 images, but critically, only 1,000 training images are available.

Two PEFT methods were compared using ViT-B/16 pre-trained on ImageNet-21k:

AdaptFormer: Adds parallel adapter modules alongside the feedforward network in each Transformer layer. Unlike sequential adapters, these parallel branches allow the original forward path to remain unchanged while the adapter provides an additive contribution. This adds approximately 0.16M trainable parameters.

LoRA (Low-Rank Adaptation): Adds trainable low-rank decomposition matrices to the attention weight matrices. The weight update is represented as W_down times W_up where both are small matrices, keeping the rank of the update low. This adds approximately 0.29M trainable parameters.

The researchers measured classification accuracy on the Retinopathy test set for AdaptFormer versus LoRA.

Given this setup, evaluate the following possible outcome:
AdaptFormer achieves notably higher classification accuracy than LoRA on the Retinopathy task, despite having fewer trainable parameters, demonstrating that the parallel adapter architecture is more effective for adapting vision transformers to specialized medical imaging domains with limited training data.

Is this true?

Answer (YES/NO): YES